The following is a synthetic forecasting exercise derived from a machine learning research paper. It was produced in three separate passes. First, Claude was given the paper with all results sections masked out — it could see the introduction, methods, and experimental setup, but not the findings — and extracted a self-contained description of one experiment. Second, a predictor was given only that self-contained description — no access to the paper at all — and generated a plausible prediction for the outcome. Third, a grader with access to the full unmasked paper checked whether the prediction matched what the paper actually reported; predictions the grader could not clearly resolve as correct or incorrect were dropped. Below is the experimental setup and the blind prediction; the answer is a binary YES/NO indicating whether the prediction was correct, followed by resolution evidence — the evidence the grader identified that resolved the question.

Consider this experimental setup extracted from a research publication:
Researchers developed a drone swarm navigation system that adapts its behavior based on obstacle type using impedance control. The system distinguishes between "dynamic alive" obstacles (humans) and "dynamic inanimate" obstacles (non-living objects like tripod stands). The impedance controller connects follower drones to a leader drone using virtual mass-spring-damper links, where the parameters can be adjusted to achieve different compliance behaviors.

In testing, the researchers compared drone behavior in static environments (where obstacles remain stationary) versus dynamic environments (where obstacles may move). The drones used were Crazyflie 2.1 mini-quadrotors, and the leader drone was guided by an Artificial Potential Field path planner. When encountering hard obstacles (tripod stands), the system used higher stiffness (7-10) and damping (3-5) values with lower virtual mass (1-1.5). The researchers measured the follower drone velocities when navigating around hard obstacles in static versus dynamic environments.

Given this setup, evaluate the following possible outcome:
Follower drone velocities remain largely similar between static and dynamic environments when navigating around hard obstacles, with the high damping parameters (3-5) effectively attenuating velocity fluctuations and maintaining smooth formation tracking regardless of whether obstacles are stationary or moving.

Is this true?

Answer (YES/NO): NO